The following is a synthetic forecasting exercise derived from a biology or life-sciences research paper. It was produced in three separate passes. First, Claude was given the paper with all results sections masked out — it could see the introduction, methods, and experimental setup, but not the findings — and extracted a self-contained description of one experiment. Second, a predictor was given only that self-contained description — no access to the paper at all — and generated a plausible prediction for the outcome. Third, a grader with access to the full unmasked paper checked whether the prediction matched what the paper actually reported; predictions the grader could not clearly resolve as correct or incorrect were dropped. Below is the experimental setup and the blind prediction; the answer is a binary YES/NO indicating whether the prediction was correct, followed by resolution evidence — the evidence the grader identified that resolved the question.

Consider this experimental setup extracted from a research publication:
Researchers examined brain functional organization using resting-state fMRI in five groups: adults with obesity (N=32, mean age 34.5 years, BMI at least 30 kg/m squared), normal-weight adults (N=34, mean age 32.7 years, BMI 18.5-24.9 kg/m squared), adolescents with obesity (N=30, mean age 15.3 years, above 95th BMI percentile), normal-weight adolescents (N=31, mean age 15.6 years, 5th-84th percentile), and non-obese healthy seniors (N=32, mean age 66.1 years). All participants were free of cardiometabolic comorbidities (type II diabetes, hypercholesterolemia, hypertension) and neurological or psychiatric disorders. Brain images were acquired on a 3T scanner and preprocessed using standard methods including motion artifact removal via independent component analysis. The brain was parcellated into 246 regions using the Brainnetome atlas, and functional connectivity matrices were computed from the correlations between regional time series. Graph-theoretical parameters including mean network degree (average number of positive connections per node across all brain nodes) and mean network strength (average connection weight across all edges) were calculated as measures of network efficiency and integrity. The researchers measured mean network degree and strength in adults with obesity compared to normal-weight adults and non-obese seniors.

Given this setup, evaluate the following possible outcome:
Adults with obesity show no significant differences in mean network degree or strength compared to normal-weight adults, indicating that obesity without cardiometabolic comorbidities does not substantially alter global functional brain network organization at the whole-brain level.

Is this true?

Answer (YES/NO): NO